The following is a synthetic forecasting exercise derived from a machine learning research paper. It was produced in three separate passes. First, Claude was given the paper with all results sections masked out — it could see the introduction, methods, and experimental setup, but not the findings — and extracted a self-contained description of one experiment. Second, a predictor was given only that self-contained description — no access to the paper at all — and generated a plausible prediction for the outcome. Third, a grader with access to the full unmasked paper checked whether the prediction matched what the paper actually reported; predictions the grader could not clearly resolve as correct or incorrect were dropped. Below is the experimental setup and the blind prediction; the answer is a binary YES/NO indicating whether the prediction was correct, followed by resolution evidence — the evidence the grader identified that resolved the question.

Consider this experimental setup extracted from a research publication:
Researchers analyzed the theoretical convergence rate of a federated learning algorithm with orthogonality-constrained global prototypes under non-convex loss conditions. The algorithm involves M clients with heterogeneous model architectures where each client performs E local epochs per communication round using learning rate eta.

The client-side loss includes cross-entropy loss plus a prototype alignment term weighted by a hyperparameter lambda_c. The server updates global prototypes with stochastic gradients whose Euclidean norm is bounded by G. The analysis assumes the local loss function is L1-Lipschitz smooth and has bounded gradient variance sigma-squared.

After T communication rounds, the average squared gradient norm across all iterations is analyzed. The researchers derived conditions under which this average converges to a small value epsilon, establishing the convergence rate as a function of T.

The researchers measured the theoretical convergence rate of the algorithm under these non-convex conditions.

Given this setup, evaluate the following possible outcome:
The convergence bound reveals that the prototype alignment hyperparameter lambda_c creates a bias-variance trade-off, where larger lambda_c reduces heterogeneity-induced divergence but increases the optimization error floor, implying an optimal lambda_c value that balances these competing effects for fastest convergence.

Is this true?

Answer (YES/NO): NO